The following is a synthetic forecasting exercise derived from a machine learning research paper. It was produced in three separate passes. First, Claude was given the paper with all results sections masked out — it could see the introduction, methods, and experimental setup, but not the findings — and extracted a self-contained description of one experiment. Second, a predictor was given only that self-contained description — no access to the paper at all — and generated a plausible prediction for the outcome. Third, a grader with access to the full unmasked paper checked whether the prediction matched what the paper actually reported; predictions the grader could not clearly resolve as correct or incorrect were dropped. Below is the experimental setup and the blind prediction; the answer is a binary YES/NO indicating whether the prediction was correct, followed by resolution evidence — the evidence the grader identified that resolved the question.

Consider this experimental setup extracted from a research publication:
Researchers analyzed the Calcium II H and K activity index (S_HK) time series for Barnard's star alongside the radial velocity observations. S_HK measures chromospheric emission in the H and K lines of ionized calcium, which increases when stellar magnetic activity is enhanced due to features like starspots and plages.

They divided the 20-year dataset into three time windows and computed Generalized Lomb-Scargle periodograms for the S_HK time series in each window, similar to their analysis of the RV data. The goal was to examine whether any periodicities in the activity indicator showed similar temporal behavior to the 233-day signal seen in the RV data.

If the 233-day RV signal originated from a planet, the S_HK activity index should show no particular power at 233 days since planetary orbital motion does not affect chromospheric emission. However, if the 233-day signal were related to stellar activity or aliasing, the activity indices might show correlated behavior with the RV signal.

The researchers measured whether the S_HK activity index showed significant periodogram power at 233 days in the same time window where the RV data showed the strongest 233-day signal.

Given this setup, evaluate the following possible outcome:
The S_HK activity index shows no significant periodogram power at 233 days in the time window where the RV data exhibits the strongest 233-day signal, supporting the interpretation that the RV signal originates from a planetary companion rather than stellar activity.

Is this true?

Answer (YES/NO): NO